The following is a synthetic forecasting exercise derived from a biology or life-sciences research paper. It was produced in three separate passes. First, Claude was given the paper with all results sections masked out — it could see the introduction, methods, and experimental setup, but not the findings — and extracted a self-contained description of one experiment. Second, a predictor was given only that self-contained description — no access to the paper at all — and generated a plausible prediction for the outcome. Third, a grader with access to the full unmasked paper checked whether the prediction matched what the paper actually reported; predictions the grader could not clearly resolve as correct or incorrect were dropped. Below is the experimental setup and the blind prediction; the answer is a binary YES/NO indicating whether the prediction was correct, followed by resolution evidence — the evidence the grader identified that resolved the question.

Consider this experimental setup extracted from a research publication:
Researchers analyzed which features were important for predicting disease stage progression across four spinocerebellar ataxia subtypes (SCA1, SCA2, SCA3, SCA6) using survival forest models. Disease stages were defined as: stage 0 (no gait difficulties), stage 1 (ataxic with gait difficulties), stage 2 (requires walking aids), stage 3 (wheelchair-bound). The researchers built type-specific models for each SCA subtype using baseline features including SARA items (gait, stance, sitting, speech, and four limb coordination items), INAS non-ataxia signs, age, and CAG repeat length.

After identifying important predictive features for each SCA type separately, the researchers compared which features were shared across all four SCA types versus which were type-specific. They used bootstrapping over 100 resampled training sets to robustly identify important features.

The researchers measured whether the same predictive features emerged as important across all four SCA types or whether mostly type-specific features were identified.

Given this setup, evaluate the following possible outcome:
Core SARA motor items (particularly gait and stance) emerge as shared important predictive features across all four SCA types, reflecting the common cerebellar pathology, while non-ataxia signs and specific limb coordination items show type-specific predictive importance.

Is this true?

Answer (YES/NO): NO